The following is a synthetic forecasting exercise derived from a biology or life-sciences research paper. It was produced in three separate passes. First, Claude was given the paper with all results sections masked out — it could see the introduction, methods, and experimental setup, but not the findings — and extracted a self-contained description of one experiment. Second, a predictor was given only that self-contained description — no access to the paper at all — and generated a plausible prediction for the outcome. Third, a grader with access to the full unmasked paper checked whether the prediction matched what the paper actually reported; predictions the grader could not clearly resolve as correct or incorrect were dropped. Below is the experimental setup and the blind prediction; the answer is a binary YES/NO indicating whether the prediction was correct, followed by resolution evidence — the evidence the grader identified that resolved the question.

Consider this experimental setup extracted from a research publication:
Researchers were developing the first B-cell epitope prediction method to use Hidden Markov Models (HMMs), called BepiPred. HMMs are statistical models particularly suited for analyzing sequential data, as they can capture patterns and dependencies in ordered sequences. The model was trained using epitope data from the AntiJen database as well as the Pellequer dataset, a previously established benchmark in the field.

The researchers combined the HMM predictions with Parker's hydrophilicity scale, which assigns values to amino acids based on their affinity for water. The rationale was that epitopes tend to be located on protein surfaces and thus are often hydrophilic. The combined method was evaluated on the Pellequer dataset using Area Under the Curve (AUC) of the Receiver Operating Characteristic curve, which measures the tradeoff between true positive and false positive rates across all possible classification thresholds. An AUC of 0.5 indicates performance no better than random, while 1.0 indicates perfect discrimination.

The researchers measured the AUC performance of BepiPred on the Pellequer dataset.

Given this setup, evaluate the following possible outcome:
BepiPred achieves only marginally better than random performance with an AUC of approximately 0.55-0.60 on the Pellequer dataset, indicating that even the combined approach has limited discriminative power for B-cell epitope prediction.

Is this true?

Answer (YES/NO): NO